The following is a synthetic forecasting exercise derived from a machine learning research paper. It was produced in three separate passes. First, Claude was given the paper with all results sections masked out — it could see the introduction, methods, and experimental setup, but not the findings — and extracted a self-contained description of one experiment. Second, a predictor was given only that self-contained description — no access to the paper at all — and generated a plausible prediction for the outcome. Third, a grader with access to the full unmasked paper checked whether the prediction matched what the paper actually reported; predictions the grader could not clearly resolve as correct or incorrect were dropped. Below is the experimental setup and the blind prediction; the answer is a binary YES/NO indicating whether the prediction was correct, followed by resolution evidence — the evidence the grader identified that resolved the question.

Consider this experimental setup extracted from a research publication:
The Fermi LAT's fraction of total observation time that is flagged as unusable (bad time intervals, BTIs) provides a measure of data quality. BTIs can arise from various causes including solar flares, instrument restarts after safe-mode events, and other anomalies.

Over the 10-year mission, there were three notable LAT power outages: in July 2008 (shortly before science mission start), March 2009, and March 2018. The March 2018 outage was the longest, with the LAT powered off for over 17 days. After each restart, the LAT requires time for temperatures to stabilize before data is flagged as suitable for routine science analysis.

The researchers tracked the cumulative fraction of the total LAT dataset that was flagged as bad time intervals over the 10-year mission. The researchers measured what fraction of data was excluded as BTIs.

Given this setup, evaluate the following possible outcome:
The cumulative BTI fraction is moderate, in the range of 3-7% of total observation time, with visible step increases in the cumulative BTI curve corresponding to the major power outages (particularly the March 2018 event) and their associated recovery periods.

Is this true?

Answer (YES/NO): NO